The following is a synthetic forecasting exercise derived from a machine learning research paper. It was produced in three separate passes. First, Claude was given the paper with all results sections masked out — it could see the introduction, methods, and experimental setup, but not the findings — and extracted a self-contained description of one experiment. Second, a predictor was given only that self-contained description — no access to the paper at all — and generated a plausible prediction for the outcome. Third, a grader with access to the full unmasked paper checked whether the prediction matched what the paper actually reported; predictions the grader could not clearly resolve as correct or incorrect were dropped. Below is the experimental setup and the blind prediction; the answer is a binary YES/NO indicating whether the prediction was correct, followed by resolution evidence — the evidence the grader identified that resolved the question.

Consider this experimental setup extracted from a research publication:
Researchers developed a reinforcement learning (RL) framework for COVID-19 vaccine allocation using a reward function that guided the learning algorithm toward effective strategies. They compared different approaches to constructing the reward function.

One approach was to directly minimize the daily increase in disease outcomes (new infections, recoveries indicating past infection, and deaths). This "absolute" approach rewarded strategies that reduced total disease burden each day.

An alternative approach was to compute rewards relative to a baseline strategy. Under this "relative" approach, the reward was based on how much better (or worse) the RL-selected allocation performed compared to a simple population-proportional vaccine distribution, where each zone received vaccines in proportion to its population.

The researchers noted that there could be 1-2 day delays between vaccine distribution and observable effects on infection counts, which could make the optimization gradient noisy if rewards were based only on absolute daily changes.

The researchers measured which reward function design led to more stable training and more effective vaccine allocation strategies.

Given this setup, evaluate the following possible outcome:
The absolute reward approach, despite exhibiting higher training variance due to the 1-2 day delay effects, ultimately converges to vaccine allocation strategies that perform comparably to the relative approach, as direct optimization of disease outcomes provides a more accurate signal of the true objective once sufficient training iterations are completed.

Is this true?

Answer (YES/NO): NO